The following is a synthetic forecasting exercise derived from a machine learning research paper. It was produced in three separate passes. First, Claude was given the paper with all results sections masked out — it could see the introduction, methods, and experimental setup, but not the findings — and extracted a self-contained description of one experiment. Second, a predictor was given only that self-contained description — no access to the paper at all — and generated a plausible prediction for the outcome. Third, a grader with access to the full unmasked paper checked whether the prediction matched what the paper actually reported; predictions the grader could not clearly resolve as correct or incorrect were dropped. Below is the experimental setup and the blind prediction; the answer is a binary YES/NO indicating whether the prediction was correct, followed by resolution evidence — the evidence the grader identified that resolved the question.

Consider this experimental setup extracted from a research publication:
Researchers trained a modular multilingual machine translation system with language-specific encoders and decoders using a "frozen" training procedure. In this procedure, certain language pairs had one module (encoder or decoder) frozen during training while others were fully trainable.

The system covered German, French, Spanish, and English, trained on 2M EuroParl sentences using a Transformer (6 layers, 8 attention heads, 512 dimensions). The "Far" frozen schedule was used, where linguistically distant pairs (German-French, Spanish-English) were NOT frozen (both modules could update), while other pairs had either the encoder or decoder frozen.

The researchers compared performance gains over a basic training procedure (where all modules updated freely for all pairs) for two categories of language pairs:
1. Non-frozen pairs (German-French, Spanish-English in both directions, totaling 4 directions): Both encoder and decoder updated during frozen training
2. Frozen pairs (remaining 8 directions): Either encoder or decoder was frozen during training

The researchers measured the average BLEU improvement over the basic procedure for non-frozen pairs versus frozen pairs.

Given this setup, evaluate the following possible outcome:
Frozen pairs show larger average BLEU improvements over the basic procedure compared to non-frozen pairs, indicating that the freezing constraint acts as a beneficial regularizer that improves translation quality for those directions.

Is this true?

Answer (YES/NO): NO